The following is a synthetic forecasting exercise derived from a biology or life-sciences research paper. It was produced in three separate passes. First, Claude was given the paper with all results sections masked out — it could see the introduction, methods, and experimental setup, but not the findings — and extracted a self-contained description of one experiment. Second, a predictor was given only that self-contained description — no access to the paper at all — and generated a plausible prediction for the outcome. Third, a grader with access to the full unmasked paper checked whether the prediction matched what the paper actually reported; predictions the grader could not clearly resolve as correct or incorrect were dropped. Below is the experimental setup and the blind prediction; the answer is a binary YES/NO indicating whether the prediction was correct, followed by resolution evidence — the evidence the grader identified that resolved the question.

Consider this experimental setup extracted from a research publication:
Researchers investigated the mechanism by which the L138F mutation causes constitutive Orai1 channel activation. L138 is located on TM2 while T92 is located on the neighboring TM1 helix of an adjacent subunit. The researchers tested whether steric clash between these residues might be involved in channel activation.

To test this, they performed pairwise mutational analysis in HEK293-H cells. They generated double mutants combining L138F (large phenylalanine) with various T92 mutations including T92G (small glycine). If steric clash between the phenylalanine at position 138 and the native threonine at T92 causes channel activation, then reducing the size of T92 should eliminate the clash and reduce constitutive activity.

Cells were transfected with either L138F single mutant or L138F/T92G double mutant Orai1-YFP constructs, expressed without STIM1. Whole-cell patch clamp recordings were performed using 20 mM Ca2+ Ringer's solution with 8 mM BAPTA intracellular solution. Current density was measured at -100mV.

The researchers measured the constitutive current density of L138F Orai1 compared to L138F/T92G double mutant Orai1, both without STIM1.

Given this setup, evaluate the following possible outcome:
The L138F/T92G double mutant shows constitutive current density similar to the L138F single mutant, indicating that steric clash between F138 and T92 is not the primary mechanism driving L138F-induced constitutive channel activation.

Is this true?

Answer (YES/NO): NO